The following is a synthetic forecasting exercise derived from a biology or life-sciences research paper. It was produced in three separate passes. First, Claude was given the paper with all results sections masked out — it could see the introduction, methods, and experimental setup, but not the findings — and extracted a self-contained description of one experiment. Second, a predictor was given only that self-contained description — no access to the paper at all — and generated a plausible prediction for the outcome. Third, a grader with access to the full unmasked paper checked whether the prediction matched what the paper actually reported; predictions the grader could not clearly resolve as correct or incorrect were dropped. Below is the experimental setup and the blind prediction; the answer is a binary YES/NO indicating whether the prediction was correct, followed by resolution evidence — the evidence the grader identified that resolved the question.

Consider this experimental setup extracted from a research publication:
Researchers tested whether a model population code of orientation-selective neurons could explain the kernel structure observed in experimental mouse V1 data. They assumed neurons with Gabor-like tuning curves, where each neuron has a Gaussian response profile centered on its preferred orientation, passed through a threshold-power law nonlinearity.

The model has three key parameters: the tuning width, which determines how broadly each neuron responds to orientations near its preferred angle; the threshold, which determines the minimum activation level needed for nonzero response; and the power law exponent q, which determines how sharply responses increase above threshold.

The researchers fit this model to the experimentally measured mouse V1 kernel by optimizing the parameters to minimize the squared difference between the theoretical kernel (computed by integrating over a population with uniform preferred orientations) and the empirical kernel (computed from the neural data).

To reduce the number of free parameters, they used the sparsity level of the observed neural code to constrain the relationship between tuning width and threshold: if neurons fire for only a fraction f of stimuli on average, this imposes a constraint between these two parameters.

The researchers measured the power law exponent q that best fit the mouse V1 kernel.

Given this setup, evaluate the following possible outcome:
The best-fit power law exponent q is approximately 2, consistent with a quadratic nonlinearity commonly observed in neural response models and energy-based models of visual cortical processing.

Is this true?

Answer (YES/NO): NO